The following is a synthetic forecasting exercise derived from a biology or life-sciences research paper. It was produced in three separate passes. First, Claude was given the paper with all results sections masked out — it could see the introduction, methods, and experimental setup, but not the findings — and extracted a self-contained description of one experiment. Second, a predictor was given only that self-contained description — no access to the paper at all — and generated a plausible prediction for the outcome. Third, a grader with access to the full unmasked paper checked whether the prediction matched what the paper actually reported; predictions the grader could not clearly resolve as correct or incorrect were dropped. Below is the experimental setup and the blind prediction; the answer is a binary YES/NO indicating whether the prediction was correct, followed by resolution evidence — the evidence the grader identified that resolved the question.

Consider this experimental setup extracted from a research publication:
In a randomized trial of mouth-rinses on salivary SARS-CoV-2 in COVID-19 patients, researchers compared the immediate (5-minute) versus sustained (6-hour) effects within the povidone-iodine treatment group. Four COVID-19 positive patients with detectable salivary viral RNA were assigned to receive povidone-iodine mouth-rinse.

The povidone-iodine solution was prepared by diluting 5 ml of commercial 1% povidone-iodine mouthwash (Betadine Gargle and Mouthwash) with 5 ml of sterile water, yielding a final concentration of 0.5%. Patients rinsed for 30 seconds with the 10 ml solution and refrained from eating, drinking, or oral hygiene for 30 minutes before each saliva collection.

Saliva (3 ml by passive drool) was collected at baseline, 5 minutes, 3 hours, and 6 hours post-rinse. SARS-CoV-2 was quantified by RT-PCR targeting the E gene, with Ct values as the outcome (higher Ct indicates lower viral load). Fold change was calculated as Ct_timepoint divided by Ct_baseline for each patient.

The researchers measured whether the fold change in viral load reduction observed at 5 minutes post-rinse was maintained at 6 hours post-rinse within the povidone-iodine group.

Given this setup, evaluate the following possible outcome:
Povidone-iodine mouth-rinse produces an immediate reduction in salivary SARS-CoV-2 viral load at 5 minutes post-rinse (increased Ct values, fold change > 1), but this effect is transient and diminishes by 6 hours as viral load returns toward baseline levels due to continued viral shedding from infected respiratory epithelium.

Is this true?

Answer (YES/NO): NO